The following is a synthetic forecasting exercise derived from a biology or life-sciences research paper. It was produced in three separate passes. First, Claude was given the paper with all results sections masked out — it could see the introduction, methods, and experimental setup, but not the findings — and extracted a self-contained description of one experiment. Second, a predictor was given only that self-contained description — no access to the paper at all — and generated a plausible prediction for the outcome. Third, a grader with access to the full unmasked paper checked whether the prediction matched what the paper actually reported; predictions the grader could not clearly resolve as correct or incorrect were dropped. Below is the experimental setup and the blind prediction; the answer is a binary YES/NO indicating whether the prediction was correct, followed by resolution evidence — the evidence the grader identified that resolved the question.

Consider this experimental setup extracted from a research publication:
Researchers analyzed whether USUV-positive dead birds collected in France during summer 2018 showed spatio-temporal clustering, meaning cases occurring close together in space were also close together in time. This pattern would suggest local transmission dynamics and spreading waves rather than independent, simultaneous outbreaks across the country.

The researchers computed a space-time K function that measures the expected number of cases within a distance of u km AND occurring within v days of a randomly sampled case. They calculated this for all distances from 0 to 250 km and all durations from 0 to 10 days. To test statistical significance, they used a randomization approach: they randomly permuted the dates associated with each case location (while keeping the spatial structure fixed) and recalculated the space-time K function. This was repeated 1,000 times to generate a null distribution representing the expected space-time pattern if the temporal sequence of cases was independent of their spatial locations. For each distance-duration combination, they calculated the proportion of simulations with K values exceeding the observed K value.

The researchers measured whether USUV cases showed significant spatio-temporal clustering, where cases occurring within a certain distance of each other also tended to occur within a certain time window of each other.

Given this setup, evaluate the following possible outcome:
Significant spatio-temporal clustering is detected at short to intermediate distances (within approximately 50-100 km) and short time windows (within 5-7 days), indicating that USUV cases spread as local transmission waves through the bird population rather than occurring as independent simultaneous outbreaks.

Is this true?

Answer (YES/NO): NO